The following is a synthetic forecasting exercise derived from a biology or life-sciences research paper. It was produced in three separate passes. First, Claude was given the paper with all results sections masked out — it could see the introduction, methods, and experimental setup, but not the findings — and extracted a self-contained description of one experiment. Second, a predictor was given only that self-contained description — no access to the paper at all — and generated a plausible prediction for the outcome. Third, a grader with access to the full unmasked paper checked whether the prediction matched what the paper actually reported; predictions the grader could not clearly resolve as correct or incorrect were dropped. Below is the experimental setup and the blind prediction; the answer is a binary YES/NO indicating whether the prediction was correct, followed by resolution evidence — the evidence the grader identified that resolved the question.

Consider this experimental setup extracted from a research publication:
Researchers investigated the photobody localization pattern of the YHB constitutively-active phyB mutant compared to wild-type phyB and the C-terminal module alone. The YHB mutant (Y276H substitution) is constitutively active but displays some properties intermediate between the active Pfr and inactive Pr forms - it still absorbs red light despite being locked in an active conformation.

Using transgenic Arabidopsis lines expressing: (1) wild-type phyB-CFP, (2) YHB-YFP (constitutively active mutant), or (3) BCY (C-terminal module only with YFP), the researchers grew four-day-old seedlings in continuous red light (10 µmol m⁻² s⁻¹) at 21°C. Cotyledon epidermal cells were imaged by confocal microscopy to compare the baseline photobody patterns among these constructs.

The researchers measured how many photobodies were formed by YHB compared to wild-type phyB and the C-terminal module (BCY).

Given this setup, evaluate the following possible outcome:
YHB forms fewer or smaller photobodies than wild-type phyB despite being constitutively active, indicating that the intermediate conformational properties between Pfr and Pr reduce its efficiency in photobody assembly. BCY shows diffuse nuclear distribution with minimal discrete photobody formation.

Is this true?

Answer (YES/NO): NO